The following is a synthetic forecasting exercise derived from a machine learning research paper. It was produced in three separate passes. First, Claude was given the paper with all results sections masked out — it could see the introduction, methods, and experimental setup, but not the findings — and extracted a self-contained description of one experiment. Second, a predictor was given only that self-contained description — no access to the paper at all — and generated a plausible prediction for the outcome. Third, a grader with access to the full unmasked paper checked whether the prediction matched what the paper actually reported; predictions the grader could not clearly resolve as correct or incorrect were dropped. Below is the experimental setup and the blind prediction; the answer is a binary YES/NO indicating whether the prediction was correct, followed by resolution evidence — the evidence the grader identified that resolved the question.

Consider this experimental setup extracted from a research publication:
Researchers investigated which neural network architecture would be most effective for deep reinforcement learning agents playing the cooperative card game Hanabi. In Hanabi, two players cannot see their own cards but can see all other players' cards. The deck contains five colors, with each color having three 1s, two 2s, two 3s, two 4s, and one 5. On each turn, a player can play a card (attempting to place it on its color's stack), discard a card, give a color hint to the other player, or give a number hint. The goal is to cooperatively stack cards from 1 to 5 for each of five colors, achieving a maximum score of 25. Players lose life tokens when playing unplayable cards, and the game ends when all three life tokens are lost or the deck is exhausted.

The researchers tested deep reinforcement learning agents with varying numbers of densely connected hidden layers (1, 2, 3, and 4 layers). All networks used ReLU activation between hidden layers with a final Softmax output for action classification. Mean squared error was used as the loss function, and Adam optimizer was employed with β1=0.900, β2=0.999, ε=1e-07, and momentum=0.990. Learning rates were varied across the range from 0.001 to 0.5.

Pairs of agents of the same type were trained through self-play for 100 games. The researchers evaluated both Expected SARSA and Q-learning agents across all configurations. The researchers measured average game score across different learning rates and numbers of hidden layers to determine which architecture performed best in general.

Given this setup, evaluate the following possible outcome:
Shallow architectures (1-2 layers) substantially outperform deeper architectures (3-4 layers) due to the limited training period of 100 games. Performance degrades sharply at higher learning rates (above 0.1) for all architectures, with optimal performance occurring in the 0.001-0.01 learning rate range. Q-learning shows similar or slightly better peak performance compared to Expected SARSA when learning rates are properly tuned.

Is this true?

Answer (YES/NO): NO